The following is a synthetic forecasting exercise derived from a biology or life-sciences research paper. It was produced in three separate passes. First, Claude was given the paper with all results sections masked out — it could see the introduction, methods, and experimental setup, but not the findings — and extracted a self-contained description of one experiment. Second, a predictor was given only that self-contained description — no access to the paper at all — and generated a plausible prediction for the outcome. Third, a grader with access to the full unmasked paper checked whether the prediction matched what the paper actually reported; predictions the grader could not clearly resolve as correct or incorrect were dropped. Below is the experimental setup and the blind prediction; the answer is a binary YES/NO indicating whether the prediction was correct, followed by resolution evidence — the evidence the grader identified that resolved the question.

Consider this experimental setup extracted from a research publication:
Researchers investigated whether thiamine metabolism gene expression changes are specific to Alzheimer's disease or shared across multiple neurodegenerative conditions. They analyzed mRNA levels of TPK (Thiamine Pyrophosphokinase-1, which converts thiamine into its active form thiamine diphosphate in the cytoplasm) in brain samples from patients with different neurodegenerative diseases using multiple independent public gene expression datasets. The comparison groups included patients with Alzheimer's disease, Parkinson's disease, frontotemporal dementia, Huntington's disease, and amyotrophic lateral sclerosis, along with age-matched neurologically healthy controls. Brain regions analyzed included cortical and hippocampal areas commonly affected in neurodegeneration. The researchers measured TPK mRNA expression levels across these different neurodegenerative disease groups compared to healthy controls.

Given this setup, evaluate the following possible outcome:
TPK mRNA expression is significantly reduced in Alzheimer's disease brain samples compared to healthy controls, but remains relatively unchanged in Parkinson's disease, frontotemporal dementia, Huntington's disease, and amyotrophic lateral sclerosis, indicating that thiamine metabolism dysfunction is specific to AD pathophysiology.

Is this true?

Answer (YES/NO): YES